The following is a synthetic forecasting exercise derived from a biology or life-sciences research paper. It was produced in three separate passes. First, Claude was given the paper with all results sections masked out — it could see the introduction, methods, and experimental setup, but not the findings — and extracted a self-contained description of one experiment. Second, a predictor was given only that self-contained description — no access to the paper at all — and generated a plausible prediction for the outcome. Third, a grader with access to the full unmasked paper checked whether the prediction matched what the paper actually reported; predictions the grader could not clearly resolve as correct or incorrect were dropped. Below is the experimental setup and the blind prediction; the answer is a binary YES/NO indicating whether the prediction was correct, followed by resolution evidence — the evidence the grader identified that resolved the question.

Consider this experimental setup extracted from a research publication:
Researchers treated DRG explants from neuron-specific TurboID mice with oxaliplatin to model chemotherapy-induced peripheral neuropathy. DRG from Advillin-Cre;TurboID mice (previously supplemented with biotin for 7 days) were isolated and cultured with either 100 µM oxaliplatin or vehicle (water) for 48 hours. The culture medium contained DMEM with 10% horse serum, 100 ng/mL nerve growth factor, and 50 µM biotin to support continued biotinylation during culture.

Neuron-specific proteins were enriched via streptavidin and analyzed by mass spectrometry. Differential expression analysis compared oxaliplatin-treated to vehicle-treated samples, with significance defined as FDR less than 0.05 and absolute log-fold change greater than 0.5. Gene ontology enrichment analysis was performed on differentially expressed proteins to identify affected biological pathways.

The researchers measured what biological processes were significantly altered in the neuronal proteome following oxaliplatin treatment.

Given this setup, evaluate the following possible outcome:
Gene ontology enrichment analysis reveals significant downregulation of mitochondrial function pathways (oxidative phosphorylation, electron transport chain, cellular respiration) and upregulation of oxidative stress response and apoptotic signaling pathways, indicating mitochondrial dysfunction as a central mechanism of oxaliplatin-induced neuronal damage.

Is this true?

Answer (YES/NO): NO